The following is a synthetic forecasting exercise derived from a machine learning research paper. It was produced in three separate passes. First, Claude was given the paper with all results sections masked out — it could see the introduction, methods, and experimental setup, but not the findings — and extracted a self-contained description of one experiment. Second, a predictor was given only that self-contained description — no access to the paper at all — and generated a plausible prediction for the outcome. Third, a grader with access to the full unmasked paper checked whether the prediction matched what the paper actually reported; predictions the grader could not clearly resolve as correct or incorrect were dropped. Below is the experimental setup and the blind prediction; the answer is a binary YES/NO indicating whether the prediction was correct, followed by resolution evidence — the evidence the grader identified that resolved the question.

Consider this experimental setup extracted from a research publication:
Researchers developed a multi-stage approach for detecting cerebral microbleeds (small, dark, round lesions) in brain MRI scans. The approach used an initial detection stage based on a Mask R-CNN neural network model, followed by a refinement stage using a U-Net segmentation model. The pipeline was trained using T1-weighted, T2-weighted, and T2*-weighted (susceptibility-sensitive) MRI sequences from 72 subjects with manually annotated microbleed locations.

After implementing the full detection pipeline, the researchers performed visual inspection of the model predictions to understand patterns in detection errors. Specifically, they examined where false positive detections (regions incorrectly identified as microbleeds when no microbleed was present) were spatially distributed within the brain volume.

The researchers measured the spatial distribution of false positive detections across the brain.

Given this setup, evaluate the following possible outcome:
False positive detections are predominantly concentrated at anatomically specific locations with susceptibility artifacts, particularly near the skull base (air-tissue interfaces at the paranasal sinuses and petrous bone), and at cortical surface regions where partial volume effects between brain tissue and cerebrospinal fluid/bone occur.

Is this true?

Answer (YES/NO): NO